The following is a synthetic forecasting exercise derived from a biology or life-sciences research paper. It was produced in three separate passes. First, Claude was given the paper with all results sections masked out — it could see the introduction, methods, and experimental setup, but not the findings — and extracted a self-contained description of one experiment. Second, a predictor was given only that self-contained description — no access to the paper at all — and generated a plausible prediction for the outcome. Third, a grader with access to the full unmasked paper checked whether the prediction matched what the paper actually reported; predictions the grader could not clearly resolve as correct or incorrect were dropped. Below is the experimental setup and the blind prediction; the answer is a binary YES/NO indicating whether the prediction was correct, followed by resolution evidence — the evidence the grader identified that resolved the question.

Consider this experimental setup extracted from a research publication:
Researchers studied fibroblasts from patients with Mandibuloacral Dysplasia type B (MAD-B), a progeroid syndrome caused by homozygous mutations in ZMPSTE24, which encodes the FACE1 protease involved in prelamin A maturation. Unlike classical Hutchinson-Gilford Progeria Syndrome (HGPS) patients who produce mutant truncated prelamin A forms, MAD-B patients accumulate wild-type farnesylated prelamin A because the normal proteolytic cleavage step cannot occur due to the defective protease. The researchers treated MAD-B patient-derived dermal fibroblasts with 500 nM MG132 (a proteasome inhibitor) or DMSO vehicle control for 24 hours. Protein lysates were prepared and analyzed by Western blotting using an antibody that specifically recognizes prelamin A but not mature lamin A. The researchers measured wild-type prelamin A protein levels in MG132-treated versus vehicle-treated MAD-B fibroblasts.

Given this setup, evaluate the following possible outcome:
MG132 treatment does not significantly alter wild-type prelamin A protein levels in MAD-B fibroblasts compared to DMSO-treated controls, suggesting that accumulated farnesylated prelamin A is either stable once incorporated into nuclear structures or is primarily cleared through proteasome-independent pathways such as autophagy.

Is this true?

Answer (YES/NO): NO